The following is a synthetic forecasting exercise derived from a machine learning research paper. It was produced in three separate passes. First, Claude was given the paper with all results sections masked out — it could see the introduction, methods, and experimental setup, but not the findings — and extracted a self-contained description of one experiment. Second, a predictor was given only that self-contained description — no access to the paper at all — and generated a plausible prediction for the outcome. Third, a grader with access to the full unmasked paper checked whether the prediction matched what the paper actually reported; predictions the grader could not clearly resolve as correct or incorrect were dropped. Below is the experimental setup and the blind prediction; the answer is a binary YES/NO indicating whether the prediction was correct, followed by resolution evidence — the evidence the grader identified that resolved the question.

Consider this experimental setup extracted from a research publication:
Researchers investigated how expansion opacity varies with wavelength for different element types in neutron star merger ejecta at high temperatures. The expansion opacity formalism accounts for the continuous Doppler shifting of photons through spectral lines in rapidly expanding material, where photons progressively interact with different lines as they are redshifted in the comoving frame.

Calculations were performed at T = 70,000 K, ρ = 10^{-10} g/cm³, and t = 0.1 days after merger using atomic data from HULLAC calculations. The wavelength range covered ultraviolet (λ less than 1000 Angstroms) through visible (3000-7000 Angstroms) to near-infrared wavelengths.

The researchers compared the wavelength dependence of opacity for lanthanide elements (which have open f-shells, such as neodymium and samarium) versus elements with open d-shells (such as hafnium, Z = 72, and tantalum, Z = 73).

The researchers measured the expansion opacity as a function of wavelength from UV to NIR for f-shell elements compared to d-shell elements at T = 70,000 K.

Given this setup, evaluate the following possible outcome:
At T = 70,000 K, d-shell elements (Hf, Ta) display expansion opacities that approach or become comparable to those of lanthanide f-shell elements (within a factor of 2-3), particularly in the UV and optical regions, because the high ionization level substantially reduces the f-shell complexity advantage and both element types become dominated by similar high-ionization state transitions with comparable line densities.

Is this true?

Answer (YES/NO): NO